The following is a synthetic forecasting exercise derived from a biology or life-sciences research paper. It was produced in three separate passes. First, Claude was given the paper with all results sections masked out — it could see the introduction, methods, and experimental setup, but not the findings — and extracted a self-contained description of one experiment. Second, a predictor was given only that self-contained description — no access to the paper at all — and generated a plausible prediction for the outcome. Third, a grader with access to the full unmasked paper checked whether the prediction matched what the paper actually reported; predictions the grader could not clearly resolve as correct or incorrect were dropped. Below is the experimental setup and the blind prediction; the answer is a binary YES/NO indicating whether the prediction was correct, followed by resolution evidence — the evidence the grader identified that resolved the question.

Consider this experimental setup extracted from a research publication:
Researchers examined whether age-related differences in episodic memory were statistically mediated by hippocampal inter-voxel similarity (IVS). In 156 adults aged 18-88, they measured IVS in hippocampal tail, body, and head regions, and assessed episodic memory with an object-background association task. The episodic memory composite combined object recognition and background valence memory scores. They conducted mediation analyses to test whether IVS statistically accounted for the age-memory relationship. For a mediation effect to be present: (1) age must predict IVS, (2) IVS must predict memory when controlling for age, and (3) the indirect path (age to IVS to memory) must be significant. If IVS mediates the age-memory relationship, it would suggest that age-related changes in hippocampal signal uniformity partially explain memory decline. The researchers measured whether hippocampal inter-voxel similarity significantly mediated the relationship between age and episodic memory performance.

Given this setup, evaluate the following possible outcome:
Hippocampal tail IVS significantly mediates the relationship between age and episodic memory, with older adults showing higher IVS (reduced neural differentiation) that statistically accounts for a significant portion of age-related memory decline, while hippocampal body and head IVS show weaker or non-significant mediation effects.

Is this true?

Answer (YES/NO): NO